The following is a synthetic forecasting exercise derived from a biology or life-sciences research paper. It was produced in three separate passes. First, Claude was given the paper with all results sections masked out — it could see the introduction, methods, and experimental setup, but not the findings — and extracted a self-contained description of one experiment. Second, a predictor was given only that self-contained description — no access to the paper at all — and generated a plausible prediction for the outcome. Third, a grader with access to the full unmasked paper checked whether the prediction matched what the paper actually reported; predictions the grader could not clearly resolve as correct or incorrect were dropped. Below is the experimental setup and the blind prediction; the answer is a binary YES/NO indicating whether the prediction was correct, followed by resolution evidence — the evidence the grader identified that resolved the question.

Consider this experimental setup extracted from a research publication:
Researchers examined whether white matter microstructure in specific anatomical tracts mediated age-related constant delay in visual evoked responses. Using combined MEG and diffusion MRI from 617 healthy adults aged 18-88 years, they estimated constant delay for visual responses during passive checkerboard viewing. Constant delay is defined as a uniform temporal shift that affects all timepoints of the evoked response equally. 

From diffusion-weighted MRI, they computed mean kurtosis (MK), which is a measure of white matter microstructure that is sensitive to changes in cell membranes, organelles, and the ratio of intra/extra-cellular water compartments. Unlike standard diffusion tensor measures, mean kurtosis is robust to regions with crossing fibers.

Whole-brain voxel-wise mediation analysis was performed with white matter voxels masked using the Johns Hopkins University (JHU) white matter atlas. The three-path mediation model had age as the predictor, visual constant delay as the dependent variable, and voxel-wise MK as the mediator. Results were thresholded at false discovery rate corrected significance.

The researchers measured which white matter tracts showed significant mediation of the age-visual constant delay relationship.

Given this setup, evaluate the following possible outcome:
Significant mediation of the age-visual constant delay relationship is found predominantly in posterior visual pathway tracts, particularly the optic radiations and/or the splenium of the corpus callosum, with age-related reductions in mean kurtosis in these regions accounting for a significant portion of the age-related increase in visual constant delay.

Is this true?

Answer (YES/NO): YES